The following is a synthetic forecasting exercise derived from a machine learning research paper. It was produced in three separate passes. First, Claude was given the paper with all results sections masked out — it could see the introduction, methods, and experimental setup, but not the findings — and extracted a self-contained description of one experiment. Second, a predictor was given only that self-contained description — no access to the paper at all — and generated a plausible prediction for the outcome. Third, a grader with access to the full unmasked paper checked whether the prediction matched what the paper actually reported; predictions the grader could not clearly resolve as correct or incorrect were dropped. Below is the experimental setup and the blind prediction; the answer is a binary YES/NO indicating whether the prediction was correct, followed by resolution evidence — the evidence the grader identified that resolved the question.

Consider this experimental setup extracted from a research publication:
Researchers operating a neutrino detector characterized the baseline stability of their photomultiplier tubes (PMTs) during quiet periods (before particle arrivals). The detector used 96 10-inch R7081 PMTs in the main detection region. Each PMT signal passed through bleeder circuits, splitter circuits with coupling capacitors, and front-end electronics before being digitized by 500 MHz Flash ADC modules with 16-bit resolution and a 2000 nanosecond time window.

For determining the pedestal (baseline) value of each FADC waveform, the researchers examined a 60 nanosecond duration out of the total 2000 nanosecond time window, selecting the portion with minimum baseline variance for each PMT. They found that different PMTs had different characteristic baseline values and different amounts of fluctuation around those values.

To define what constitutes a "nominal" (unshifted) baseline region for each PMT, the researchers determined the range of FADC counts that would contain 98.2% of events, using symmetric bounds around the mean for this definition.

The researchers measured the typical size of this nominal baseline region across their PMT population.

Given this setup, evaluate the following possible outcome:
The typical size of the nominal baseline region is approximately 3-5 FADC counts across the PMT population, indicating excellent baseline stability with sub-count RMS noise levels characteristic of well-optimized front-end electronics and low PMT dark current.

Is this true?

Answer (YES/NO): YES